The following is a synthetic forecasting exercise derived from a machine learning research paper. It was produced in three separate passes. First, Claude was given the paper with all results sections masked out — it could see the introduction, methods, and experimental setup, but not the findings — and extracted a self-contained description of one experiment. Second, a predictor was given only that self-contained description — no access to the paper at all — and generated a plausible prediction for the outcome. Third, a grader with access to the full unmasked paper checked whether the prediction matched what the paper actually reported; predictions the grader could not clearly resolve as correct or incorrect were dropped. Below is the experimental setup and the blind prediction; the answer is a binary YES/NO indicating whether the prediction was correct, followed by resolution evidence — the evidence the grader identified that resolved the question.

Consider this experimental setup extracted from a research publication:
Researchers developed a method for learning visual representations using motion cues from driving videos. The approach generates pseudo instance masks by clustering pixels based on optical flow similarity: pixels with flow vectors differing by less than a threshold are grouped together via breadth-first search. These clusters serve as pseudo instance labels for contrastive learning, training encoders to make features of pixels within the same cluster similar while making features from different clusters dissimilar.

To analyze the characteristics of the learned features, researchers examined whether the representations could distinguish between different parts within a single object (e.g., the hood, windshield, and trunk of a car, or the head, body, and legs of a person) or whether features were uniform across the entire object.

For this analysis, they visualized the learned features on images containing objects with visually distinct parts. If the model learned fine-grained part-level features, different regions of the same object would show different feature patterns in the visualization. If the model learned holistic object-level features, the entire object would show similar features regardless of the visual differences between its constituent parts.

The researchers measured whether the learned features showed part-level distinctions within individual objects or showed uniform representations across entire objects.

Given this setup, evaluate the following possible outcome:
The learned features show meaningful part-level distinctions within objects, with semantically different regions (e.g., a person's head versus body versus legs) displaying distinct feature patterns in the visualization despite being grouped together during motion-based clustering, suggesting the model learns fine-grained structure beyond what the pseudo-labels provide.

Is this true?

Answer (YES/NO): NO